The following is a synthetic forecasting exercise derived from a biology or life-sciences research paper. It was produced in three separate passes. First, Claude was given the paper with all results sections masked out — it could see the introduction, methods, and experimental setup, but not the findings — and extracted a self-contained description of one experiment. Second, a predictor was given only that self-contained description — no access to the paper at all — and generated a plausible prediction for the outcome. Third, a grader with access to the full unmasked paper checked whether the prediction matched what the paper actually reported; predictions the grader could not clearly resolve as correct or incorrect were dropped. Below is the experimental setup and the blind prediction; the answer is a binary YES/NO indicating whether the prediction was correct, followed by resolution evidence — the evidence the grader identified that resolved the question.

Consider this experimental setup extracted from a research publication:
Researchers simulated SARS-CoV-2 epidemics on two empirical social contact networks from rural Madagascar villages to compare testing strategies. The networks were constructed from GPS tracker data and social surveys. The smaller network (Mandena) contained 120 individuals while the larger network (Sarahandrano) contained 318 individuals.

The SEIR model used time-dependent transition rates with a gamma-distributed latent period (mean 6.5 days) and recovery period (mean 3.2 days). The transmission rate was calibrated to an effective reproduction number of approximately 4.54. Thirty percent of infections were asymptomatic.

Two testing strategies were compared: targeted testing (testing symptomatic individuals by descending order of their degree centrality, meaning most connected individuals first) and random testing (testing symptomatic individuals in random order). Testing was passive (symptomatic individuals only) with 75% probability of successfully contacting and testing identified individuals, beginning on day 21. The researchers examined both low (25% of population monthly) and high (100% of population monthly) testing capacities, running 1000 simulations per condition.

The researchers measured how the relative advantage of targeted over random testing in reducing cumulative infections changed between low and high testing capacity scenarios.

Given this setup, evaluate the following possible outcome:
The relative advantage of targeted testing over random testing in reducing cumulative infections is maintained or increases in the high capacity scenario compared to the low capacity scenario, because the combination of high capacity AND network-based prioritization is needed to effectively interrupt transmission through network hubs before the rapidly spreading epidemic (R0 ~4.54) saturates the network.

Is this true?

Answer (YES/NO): NO